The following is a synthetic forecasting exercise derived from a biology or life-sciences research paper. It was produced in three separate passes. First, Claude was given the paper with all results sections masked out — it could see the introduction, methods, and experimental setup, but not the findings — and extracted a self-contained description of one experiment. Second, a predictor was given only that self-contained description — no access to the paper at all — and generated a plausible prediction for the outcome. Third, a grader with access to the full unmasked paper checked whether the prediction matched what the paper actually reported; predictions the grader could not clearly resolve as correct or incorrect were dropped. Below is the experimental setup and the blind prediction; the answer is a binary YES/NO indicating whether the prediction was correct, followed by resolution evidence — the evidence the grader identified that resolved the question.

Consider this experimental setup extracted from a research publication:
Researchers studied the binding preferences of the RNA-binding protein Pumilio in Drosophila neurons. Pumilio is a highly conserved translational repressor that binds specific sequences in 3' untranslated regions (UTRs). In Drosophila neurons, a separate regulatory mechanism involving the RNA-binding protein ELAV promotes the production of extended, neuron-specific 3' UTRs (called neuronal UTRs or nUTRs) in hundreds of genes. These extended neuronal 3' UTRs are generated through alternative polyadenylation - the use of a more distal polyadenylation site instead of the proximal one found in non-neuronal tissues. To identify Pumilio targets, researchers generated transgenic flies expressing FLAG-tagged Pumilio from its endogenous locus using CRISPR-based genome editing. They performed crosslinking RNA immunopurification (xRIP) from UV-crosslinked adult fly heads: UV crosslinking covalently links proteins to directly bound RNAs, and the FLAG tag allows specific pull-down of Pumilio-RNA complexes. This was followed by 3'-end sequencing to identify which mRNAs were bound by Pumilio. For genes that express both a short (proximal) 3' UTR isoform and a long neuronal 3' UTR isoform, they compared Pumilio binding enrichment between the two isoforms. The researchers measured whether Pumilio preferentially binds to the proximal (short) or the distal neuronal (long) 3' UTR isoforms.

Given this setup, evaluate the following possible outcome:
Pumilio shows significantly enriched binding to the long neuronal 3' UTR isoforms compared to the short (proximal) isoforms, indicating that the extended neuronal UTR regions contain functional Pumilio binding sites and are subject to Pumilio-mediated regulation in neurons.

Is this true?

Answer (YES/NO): YES